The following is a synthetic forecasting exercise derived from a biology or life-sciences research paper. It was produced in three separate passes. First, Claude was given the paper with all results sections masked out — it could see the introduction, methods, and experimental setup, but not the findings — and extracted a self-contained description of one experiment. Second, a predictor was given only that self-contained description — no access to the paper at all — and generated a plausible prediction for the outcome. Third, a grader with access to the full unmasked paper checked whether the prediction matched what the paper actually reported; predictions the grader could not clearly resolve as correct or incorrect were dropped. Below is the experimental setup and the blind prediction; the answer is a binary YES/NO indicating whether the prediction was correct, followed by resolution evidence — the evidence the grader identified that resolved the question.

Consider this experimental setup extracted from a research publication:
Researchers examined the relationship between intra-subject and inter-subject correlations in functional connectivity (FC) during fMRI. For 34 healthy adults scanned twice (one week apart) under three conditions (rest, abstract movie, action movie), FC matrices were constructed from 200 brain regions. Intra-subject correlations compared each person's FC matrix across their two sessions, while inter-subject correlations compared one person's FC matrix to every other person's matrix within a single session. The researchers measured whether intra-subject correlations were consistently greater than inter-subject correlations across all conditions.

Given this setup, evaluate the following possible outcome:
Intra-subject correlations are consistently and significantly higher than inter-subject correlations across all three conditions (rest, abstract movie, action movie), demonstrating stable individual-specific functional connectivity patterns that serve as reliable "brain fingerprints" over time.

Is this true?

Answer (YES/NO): YES